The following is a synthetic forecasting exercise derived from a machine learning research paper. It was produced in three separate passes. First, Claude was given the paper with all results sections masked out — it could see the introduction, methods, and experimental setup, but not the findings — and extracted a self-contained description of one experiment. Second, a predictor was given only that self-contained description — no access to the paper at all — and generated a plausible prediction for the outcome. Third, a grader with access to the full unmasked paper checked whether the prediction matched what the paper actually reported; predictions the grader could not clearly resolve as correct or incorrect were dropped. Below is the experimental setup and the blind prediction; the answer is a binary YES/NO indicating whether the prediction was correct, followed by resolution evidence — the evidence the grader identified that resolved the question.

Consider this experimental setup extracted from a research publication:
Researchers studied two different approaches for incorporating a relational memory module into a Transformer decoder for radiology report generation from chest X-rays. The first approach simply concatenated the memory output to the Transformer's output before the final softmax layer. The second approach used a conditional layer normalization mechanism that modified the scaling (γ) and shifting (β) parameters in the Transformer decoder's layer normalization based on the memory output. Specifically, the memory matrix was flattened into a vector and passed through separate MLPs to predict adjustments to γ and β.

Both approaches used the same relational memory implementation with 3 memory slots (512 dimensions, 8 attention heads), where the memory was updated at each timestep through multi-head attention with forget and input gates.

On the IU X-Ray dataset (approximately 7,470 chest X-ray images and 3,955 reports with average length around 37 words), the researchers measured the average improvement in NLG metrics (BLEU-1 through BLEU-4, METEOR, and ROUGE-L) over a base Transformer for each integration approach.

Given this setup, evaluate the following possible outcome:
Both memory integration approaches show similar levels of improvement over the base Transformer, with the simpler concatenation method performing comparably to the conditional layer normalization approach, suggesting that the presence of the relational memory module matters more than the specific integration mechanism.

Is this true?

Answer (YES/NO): NO